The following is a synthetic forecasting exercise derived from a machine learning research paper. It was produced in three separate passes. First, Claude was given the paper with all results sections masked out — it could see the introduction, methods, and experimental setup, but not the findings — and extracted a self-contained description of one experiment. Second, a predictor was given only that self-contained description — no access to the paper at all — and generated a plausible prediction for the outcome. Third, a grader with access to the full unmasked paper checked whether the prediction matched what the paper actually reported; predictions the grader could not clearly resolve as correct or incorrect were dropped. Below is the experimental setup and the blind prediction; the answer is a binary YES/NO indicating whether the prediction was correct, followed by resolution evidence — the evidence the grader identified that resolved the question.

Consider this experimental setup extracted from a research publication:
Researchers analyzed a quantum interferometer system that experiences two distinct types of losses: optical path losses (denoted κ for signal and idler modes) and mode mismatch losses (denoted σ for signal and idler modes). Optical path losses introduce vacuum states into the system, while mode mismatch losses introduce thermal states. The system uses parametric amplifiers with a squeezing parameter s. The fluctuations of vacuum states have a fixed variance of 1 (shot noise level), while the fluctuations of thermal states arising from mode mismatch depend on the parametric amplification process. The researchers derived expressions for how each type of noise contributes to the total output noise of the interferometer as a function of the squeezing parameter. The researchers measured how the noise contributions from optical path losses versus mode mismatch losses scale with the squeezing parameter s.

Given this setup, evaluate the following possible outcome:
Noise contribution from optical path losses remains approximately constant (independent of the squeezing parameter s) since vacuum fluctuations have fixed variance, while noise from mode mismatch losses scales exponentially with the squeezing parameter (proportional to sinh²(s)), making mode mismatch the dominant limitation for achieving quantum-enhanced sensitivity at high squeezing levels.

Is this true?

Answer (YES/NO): NO